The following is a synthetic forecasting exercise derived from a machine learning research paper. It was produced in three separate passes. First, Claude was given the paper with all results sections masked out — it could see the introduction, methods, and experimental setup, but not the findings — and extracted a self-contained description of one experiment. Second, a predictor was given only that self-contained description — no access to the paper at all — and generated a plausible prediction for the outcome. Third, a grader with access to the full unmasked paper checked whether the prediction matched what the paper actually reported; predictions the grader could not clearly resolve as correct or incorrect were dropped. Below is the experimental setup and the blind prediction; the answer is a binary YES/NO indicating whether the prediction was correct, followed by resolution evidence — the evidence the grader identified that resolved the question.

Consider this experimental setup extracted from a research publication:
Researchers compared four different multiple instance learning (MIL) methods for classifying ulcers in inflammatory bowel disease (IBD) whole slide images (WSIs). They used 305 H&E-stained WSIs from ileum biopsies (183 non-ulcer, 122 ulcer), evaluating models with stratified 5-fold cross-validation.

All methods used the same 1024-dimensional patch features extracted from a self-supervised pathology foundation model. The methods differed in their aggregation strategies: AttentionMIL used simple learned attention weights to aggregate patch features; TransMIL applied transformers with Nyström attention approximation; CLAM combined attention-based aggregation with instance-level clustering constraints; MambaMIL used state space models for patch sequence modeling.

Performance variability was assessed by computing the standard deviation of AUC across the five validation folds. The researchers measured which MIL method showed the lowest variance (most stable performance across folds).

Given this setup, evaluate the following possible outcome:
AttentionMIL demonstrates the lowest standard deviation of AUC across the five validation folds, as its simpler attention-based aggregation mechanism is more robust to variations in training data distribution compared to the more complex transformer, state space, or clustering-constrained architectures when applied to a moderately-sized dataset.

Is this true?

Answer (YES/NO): YES